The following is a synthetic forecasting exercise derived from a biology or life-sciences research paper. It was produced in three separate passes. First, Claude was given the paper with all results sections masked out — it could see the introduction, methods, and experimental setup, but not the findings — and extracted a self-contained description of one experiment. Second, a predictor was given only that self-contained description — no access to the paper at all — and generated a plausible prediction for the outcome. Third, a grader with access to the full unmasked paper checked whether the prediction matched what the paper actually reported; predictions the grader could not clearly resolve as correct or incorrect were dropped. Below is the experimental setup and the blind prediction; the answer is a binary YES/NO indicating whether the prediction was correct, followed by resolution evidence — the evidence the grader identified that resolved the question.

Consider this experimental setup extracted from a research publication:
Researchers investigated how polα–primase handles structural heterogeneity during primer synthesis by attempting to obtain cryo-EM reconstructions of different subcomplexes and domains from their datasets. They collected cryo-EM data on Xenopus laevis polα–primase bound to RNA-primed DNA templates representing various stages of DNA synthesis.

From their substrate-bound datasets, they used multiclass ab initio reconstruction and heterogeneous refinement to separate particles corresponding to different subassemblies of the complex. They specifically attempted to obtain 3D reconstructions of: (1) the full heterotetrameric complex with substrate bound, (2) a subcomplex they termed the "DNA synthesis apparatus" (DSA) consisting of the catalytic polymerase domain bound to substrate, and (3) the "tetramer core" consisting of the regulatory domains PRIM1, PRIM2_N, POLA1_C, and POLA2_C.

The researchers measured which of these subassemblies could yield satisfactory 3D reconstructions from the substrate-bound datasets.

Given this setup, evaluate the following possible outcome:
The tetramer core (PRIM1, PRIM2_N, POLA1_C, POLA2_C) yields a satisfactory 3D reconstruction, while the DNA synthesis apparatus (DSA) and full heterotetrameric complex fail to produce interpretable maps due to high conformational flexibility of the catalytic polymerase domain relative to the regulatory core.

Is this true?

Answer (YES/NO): NO